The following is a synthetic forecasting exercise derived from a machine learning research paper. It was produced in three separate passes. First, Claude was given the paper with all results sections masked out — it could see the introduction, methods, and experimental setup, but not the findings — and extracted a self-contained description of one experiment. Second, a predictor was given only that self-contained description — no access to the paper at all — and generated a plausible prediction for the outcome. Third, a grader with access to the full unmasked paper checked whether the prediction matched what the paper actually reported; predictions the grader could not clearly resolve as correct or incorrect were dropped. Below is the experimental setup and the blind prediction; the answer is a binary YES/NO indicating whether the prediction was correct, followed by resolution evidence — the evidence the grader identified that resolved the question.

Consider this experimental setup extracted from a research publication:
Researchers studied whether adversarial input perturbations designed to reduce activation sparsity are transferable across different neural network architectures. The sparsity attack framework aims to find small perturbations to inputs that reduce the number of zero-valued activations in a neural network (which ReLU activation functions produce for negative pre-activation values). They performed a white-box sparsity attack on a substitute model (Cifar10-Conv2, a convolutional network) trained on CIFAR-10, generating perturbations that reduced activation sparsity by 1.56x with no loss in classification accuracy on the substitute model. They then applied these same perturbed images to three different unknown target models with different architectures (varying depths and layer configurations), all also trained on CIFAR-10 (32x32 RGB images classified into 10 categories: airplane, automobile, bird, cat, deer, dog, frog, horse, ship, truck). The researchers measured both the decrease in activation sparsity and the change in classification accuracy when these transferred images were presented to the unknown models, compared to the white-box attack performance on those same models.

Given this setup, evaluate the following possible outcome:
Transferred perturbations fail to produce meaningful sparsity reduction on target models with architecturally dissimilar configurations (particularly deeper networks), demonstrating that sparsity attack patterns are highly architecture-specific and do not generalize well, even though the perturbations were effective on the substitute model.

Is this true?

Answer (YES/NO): NO